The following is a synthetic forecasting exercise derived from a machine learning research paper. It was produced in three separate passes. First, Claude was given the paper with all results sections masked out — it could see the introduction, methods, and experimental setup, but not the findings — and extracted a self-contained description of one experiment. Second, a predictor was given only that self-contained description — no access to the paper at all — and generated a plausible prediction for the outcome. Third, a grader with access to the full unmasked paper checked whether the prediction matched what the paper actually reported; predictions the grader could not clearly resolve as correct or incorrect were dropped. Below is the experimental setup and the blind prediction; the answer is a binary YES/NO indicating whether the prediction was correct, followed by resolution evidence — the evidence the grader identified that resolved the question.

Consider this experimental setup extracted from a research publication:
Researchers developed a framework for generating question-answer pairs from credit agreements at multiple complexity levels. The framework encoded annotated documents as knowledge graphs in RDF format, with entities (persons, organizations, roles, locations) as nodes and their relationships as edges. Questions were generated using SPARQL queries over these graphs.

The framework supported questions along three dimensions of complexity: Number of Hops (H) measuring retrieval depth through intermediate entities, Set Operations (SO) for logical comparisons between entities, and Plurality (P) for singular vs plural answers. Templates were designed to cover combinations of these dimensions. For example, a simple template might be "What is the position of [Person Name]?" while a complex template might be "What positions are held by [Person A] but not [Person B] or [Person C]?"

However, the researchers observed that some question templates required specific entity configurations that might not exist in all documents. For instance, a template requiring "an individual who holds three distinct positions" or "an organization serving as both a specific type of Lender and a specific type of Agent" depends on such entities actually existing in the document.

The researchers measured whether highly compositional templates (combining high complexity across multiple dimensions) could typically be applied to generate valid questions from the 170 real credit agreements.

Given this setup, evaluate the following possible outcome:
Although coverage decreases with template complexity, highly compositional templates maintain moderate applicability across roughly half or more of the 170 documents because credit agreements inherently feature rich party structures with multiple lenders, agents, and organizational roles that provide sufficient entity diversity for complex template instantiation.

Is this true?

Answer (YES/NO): NO